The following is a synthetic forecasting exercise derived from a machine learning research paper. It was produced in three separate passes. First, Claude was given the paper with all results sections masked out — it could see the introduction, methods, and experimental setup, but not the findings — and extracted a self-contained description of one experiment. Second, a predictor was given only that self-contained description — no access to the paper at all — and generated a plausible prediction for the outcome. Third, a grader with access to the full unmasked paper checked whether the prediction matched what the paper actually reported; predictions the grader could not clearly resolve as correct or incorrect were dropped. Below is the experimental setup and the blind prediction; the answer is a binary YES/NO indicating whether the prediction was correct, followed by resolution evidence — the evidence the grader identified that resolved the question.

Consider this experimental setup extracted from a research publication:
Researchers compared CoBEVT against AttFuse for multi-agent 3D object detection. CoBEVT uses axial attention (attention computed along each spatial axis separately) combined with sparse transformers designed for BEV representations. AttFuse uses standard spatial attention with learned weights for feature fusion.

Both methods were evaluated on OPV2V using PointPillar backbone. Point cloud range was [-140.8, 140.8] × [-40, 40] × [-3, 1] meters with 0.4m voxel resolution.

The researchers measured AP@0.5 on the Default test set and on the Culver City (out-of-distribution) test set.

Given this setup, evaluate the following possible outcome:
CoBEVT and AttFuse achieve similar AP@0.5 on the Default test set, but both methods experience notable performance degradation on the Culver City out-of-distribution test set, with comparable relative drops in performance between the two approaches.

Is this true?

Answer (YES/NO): NO